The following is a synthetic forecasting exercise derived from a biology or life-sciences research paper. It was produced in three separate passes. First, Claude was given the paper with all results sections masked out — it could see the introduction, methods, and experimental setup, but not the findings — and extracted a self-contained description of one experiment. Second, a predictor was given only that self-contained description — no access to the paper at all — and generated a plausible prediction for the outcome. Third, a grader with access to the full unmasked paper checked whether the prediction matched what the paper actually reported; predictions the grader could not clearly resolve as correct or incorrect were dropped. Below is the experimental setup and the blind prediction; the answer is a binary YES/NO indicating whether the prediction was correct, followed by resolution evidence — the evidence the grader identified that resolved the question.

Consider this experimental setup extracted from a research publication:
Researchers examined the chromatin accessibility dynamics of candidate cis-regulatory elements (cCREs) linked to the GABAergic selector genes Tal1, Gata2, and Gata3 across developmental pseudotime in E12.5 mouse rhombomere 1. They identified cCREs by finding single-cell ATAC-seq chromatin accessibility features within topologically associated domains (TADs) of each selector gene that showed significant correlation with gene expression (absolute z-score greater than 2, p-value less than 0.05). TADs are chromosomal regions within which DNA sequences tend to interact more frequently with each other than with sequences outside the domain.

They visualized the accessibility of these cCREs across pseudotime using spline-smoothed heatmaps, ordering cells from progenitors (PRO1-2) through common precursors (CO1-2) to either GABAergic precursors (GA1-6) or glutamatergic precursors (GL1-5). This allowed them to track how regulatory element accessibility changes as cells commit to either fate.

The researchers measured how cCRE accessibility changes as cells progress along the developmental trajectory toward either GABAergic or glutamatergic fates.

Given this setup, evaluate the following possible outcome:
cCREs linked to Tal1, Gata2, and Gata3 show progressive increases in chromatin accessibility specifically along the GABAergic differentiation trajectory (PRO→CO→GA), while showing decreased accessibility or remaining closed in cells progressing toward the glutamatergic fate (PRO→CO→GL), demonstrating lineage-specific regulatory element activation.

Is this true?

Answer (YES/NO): NO